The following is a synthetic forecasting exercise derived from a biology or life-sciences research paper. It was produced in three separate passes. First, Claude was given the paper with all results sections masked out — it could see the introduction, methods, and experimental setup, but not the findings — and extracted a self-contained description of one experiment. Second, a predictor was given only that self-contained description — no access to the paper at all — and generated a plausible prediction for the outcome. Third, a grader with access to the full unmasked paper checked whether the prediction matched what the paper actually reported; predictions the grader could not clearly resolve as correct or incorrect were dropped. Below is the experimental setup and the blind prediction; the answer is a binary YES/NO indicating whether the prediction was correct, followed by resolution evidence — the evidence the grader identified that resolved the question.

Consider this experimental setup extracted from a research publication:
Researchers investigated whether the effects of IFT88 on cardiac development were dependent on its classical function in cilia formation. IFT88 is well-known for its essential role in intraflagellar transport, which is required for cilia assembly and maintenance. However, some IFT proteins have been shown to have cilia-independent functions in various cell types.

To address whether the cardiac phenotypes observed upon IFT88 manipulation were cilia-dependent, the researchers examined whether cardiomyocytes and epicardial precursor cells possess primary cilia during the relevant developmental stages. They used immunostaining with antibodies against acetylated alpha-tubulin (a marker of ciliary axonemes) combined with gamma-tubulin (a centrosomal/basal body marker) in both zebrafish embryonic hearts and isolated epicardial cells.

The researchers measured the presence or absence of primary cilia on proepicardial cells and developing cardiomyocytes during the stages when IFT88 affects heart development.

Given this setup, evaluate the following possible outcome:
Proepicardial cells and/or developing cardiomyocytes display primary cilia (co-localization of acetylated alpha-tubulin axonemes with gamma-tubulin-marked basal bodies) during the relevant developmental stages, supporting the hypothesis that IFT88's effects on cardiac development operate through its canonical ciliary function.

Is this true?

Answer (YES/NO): NO